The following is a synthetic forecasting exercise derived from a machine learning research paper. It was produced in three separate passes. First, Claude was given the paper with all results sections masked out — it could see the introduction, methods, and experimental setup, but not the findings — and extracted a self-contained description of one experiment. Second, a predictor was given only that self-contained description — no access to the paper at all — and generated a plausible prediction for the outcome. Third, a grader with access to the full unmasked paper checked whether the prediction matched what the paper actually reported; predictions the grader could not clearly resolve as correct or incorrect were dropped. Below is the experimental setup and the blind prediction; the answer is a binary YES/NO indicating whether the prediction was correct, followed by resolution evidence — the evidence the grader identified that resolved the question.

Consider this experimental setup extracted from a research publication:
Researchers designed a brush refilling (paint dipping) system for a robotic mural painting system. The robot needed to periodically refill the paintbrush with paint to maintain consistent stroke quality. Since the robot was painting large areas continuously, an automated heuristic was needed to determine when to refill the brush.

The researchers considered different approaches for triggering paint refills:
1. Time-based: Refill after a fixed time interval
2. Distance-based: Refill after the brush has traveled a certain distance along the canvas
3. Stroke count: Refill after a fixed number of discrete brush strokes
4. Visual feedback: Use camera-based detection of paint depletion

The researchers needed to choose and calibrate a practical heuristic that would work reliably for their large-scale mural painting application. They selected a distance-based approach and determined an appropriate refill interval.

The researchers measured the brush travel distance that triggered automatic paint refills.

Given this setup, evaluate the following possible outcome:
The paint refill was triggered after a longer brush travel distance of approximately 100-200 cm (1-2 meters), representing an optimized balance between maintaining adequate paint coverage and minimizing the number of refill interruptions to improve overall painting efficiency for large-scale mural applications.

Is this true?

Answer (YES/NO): NO